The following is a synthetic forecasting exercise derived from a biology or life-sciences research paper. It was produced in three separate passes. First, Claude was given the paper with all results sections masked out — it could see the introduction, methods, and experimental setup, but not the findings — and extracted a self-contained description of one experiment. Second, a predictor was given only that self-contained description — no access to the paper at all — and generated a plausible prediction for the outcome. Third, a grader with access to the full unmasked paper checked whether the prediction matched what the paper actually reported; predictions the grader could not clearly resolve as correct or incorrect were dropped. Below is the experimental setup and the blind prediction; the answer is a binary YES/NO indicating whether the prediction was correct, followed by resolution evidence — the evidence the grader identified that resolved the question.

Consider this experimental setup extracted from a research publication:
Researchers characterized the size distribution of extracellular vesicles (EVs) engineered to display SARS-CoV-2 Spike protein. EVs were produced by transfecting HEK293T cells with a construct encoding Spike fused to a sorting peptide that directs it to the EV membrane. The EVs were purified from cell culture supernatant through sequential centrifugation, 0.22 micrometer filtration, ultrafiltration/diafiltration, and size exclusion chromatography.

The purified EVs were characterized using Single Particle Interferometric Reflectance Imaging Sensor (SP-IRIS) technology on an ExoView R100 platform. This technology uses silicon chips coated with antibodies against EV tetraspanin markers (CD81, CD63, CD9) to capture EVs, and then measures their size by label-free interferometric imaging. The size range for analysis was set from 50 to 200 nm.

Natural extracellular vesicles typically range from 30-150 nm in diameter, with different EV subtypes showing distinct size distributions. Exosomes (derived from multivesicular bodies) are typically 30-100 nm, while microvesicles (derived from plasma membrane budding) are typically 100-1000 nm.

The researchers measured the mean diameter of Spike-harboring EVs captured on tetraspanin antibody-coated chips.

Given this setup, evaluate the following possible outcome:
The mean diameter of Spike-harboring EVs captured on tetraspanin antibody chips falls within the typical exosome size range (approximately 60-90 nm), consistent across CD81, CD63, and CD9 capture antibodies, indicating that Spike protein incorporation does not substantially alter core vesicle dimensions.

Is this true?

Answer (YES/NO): NO